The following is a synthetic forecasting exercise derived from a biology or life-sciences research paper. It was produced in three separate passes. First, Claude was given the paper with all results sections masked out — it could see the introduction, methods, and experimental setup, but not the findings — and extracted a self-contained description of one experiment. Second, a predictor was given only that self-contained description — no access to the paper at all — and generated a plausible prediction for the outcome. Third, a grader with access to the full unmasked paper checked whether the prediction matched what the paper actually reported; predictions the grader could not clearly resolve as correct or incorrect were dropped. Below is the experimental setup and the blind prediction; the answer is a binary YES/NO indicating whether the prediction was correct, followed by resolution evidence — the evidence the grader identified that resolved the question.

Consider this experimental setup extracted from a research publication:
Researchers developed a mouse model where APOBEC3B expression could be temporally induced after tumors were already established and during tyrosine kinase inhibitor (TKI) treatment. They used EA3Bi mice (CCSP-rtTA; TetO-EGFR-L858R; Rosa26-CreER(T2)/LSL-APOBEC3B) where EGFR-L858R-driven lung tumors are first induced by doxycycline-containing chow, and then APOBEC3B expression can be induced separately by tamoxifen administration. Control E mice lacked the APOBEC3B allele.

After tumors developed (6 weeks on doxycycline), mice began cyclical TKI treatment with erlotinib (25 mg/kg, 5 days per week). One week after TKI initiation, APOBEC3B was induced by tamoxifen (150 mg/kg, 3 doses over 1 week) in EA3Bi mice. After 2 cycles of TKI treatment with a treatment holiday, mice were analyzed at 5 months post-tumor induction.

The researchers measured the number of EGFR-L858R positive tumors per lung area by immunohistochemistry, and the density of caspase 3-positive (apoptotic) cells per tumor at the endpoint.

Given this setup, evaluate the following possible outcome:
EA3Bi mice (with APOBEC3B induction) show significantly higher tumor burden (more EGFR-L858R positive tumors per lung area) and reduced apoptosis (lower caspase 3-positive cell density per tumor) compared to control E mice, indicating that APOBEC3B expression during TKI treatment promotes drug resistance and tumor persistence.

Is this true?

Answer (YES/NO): YES